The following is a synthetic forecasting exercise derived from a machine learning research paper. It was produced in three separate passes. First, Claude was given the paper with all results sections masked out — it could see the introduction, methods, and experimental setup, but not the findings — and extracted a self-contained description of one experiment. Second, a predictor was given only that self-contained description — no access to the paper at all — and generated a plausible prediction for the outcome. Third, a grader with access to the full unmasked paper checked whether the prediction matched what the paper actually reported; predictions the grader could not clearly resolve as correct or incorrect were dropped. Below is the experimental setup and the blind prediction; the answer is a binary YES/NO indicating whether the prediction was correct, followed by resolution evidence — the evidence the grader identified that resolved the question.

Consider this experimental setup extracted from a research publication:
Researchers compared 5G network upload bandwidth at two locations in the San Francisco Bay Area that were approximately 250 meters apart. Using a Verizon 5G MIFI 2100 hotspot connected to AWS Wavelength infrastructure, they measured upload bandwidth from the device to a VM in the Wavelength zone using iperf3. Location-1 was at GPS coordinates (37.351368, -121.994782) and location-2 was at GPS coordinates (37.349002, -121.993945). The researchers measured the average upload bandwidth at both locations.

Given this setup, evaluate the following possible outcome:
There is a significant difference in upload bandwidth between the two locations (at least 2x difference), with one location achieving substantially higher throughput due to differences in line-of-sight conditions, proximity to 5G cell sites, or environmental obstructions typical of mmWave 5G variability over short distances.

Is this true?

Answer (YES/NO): NO